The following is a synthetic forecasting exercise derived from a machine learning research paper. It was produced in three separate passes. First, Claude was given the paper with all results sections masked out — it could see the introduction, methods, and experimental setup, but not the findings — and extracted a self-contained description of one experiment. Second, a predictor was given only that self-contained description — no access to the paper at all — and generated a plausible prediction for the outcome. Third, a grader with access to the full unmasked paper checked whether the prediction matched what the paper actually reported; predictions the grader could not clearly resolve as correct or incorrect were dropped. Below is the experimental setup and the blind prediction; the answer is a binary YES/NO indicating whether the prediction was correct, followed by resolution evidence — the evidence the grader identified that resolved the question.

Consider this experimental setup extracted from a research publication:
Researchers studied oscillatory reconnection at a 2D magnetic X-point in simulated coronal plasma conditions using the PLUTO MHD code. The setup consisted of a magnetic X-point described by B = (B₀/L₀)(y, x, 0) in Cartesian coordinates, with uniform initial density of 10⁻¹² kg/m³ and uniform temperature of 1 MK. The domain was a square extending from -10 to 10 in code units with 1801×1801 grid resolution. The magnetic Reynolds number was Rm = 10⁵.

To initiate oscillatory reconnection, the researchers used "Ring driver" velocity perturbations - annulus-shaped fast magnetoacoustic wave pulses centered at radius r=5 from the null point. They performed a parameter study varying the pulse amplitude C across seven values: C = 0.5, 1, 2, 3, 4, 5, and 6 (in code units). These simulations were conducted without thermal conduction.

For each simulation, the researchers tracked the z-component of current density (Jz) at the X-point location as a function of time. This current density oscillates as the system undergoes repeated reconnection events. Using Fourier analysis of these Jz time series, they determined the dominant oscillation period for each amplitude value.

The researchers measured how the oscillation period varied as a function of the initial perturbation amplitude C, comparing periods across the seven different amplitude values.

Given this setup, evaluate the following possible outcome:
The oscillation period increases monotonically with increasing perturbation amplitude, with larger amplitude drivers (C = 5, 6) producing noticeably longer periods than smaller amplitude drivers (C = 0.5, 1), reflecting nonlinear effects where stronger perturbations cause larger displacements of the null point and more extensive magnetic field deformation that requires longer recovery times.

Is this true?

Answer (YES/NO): NO